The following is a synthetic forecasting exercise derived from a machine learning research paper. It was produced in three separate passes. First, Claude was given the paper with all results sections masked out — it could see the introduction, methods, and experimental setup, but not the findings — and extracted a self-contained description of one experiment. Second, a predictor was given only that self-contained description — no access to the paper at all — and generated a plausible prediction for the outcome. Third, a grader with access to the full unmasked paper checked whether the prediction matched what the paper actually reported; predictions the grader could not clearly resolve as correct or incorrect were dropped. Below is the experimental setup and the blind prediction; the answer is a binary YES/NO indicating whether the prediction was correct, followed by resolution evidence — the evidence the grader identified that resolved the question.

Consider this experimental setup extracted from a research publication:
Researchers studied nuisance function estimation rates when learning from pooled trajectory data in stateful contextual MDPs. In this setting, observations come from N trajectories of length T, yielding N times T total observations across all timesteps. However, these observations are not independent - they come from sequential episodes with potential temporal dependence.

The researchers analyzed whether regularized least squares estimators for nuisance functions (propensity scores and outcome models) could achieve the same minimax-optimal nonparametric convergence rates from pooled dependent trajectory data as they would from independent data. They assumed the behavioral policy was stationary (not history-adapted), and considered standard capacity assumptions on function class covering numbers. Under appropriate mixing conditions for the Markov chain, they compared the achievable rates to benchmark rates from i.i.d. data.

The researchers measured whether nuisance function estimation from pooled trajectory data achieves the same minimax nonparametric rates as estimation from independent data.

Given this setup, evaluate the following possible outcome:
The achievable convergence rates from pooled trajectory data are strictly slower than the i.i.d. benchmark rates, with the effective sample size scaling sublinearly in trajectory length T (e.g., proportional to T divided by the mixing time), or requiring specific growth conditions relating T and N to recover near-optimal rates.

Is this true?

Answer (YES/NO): NO